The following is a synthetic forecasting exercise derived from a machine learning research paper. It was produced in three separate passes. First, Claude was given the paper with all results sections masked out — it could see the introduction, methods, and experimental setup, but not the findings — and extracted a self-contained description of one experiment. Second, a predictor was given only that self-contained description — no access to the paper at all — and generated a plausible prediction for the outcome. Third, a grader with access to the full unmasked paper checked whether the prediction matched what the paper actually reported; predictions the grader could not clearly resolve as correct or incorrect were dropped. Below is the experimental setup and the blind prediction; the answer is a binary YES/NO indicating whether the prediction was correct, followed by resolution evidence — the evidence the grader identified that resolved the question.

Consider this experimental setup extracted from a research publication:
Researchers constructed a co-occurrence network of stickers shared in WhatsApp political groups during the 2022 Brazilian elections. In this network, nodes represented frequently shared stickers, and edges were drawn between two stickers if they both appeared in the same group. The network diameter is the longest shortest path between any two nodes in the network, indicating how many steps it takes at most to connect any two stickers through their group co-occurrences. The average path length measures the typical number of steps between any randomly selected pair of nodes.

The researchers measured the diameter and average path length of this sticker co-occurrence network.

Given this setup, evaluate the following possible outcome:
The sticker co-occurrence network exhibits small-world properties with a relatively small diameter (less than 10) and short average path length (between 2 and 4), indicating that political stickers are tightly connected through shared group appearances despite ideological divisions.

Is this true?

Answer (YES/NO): NO